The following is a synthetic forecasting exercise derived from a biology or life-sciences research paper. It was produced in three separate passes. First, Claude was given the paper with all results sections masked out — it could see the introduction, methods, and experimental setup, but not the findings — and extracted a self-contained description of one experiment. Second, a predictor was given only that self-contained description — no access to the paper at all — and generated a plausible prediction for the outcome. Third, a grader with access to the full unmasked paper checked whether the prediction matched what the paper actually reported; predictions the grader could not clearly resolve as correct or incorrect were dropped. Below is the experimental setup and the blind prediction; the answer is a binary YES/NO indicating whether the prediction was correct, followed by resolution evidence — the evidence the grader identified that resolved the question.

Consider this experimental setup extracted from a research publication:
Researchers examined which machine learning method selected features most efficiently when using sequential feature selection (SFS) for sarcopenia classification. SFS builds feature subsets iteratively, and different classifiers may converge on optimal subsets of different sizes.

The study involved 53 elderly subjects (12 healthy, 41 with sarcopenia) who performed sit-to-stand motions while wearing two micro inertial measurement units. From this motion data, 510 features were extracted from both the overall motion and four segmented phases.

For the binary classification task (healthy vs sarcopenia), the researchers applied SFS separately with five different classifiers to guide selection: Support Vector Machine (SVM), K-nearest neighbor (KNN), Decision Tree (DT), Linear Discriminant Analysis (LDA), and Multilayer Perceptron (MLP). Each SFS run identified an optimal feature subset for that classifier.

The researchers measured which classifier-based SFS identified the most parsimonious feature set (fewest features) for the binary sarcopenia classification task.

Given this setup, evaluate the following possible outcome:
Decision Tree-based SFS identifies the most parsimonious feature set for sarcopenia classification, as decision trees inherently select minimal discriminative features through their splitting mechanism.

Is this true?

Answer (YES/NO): YES